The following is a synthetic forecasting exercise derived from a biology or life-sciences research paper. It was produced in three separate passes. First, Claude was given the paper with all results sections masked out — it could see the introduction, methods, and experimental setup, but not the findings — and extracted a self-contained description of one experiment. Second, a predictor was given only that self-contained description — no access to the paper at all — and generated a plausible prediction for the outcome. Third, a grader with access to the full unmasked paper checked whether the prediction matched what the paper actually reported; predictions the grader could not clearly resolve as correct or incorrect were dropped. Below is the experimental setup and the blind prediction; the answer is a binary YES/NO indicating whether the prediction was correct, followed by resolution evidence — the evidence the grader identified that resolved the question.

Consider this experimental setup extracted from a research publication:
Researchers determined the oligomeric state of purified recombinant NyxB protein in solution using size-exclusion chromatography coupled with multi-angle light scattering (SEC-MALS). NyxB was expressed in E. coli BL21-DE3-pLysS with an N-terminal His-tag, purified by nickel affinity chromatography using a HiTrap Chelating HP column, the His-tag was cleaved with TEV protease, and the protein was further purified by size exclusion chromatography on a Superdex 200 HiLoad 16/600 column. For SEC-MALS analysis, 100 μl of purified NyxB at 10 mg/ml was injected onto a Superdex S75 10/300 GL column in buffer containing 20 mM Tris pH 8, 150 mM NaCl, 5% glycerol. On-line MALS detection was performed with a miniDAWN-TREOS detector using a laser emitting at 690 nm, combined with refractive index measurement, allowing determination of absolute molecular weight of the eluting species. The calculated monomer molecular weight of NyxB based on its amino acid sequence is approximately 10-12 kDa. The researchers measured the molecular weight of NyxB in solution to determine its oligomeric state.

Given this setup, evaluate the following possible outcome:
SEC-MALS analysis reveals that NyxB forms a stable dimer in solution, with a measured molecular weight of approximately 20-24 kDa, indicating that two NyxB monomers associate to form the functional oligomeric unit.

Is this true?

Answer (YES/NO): YES